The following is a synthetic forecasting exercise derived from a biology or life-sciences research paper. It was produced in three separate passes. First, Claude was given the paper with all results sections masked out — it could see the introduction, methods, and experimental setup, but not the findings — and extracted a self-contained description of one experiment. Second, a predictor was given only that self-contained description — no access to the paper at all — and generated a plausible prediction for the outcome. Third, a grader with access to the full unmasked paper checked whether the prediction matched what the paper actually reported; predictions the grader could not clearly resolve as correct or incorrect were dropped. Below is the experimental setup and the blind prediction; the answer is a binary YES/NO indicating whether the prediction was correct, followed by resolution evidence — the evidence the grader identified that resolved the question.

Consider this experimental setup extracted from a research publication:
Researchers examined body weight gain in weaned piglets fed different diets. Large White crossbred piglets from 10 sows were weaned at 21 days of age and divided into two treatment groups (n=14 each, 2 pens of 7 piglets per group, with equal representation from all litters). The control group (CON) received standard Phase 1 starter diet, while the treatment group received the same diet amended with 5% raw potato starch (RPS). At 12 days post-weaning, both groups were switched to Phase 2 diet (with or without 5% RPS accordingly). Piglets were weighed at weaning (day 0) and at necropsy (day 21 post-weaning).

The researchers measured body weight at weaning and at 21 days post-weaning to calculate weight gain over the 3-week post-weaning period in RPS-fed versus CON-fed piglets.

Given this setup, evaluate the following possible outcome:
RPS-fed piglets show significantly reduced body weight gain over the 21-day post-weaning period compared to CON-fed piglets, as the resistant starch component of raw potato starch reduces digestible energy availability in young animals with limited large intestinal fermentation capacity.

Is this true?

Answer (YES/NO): NO